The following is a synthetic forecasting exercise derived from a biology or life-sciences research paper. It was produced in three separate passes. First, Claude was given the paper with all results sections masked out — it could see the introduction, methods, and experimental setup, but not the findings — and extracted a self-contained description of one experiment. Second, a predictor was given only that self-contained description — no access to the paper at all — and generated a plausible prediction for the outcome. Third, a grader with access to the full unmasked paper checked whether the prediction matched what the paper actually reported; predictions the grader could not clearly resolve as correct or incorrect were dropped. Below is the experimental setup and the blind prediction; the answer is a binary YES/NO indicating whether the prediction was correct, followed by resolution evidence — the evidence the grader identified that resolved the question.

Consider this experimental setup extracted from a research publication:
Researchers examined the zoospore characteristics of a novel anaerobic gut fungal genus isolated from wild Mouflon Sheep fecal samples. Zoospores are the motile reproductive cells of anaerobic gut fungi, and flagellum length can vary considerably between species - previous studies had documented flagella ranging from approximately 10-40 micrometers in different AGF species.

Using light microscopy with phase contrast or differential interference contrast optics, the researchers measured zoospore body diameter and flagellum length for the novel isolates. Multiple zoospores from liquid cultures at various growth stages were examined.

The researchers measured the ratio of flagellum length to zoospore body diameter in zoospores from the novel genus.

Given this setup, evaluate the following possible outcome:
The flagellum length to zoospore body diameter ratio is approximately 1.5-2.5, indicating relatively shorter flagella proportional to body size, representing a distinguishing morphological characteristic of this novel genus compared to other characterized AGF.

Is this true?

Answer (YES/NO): NO